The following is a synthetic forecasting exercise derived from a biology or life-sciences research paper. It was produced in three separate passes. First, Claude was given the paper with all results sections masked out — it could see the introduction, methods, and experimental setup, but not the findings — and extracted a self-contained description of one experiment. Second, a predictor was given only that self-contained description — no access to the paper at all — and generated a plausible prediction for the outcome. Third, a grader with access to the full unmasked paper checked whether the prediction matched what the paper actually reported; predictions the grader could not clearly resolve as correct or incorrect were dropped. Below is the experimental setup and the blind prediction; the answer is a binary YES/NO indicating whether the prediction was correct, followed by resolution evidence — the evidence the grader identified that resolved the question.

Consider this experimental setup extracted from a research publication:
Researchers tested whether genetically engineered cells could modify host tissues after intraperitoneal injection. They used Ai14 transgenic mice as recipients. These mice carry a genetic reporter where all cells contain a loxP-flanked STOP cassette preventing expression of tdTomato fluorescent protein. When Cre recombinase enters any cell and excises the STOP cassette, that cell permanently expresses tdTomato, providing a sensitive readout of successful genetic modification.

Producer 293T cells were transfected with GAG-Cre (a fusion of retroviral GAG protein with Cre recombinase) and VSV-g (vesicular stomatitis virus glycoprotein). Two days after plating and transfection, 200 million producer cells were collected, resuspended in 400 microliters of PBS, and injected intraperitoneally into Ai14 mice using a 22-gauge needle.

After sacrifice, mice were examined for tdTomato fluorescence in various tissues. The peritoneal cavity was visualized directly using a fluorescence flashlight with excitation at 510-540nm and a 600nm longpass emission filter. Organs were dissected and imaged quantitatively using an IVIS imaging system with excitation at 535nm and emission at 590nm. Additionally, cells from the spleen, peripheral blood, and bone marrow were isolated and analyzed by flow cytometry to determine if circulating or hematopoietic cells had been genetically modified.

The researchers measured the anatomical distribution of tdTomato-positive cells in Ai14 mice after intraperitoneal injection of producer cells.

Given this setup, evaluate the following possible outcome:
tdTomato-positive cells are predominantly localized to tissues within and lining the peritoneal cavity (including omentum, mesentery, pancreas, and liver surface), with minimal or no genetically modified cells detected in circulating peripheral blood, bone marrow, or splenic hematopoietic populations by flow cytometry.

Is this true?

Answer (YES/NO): NO